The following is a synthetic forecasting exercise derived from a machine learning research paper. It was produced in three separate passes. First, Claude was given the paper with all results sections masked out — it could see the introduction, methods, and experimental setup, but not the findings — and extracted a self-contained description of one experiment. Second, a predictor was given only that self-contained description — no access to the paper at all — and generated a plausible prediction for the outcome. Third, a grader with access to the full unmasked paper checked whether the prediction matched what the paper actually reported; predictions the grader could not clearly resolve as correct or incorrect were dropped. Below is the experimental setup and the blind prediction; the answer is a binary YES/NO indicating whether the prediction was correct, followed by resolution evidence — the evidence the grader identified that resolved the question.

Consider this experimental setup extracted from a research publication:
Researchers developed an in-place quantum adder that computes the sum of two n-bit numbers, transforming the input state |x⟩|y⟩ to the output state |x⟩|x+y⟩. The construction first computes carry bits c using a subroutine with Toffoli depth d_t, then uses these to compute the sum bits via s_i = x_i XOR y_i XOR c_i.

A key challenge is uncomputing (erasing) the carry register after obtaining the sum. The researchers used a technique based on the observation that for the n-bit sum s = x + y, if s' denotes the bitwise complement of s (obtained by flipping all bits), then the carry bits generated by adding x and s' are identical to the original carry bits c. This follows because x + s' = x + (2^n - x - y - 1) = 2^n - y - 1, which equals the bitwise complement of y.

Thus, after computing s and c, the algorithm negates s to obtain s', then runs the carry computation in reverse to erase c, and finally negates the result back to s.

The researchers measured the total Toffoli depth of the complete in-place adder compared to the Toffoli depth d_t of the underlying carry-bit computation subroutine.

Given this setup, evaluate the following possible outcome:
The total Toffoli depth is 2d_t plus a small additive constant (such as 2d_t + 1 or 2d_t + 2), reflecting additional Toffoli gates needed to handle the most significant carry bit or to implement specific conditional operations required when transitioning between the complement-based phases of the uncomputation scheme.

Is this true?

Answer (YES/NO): YES